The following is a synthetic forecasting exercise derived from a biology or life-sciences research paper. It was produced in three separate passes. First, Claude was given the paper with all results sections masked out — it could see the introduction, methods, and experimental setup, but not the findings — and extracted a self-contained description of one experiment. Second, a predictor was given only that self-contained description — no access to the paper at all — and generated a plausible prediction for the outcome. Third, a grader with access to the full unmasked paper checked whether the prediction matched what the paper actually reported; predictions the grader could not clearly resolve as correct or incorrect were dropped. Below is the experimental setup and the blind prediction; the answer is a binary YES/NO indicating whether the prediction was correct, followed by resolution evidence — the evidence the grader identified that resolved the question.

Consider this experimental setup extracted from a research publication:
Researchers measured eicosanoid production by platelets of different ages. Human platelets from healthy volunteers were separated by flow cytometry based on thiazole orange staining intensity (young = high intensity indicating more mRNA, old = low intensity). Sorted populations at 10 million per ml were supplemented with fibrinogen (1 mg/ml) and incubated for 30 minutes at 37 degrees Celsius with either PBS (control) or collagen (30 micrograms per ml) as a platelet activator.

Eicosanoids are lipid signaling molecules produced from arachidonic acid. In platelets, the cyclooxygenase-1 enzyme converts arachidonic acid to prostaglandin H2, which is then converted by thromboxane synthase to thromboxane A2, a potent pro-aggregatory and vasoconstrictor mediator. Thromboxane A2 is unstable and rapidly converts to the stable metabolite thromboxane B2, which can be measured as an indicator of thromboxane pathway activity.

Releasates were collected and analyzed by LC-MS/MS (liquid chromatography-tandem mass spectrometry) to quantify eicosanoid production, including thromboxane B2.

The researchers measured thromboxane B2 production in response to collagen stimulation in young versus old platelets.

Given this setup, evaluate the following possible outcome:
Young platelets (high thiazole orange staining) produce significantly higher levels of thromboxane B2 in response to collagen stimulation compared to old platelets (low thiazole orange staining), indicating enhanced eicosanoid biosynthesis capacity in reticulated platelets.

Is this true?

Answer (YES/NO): YES